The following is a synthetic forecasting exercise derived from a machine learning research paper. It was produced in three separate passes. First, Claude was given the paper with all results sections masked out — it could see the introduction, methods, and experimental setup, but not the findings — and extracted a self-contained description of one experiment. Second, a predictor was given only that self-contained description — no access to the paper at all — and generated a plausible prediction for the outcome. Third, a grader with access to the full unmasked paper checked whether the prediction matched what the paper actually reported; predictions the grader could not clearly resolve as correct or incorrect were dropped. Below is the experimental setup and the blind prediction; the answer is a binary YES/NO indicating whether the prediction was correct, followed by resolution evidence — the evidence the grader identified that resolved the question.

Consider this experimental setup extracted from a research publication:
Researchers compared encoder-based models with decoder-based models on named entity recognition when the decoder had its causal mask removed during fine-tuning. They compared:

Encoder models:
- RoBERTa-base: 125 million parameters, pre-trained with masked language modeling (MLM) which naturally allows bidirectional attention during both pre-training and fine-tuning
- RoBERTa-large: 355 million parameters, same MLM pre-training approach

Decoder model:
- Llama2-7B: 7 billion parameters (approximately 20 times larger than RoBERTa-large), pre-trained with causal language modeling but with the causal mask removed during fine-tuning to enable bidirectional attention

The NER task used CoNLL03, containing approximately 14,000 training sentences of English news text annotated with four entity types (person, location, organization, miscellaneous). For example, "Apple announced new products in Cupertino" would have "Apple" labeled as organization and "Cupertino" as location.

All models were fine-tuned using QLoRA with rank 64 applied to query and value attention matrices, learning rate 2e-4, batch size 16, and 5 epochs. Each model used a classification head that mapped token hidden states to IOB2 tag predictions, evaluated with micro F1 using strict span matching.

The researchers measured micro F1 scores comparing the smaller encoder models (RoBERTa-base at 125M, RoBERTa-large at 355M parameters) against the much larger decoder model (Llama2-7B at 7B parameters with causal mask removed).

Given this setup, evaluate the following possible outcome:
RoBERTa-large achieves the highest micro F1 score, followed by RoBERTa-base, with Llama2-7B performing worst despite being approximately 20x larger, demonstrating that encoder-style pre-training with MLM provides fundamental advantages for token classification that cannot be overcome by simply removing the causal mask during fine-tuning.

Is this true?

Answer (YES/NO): NO